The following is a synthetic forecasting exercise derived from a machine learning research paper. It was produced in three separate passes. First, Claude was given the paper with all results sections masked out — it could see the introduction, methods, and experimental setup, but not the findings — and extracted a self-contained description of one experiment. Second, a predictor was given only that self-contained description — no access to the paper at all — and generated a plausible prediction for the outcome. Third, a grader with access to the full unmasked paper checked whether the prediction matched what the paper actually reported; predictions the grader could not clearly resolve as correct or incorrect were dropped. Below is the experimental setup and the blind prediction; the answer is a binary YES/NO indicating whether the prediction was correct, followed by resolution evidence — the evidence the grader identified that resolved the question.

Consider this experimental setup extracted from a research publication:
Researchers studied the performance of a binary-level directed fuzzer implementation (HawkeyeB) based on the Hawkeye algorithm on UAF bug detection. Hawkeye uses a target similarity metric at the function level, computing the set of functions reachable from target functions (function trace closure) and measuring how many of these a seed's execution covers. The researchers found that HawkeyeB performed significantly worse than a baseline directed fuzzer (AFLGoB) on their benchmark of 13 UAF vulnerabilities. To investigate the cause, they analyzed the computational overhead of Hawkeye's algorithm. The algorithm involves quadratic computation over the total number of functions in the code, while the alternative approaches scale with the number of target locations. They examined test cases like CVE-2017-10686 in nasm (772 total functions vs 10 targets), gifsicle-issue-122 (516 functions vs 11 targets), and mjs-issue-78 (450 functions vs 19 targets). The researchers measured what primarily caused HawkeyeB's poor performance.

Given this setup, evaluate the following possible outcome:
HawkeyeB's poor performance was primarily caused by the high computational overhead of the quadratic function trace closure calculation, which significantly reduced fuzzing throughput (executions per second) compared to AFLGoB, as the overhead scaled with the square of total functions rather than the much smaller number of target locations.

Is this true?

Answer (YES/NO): YES